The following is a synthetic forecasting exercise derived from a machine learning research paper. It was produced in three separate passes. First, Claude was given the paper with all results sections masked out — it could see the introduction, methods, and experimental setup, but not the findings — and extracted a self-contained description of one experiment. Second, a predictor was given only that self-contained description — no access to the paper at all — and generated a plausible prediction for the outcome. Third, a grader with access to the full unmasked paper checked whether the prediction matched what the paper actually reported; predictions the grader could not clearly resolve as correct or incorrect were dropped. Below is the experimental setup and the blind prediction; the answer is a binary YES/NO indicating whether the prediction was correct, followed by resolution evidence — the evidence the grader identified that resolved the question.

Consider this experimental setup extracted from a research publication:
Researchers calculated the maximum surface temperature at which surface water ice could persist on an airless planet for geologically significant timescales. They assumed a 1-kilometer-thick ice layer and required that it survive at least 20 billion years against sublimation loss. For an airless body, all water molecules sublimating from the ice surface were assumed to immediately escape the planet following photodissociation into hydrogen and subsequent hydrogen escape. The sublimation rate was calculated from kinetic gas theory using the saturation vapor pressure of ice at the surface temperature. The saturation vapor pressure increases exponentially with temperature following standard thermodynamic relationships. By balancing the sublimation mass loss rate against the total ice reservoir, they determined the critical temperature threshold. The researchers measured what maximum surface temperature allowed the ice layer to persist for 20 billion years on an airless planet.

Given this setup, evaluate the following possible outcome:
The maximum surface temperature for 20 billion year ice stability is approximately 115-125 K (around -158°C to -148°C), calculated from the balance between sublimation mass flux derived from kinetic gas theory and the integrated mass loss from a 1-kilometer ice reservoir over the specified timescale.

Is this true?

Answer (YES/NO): NO